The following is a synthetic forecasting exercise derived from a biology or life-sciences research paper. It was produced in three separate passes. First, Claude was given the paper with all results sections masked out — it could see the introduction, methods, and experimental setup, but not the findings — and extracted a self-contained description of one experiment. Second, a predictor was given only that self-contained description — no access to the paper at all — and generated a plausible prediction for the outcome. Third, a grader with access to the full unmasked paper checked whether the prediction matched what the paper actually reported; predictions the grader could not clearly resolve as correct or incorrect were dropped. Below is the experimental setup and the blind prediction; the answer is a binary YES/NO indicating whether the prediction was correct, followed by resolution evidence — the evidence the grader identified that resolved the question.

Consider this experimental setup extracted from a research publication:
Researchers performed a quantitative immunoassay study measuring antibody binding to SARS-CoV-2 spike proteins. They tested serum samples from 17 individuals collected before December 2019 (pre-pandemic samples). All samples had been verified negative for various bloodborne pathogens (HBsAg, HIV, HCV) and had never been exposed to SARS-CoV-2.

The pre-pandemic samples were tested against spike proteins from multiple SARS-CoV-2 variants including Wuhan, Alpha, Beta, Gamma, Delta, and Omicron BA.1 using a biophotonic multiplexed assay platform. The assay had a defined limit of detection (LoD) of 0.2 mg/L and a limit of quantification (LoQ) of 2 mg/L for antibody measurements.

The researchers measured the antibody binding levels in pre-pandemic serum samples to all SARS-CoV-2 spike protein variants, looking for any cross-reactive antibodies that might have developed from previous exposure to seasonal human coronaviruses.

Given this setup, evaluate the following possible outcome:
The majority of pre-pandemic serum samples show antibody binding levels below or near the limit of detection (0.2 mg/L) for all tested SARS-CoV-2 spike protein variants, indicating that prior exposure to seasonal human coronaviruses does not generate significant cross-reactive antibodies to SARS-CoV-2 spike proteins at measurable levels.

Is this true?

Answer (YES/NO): YES